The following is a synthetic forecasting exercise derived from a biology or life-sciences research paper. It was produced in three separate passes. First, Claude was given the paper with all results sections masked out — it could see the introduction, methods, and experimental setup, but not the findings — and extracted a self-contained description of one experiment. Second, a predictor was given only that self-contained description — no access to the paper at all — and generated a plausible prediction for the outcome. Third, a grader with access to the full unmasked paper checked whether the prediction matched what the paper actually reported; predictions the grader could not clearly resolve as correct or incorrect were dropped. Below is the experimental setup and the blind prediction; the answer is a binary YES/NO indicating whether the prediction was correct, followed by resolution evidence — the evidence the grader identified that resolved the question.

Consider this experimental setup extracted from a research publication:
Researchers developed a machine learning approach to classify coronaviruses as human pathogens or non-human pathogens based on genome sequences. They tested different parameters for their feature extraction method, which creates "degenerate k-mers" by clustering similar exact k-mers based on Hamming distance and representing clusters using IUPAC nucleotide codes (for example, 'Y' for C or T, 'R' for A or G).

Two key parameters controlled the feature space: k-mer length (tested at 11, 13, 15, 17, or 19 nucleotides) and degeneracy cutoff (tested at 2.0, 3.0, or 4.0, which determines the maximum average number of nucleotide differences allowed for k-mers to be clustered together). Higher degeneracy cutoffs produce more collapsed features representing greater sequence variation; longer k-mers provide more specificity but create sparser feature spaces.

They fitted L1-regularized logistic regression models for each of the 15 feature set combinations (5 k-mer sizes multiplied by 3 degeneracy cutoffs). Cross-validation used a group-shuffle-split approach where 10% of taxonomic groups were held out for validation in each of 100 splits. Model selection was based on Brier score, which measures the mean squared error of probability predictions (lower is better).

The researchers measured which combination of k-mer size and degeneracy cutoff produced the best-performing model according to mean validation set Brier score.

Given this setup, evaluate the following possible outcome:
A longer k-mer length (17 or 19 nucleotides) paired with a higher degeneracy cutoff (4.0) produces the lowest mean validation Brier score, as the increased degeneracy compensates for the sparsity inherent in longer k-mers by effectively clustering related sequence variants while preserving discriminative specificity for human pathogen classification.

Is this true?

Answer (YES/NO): NO